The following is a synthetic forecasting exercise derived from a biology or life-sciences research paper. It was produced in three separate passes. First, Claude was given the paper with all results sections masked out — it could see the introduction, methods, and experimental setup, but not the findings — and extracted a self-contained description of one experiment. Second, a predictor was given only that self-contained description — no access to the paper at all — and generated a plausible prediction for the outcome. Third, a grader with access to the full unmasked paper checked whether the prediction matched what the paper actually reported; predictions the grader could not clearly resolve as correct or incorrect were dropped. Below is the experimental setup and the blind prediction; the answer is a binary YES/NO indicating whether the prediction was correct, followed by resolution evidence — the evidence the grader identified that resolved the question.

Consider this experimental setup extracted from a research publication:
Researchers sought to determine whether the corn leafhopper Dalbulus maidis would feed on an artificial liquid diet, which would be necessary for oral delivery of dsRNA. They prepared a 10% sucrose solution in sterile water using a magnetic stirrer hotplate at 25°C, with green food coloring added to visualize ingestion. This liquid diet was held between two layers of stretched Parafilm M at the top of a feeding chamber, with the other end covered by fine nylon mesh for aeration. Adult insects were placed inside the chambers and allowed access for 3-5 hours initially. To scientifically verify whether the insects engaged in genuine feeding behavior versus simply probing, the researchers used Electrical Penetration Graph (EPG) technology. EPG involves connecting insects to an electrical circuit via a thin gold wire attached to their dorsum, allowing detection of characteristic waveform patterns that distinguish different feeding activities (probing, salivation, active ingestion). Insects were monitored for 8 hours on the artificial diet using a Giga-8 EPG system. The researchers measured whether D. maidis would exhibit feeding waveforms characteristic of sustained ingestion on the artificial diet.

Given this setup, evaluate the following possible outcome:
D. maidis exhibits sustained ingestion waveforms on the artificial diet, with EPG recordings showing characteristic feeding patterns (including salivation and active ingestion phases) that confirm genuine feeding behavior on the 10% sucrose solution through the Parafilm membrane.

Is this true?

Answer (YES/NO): YES